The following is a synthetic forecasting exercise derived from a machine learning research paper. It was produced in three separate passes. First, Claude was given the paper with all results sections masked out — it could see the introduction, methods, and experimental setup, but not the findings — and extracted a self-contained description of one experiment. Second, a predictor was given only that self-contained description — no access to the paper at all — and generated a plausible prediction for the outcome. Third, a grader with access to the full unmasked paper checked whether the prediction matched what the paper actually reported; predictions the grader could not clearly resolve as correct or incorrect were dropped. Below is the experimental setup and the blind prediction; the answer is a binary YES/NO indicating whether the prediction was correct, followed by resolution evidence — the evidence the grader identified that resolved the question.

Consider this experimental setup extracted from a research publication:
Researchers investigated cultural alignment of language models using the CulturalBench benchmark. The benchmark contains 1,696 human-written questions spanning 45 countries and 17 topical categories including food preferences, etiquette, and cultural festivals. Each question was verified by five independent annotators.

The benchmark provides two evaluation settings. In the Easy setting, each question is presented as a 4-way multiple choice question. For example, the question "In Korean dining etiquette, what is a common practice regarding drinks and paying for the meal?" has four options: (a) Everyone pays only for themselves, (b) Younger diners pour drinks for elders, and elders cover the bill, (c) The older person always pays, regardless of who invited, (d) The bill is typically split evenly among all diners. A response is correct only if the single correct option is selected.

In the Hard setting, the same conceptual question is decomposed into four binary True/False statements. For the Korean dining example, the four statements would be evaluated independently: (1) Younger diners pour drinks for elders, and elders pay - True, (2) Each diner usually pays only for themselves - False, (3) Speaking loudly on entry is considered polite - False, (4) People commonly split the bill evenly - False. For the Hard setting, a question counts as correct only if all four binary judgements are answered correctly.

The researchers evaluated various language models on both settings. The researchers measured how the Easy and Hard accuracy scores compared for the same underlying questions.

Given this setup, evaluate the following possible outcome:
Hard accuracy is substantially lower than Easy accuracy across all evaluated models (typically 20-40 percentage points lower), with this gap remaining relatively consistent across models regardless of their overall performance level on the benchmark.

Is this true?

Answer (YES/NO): NO